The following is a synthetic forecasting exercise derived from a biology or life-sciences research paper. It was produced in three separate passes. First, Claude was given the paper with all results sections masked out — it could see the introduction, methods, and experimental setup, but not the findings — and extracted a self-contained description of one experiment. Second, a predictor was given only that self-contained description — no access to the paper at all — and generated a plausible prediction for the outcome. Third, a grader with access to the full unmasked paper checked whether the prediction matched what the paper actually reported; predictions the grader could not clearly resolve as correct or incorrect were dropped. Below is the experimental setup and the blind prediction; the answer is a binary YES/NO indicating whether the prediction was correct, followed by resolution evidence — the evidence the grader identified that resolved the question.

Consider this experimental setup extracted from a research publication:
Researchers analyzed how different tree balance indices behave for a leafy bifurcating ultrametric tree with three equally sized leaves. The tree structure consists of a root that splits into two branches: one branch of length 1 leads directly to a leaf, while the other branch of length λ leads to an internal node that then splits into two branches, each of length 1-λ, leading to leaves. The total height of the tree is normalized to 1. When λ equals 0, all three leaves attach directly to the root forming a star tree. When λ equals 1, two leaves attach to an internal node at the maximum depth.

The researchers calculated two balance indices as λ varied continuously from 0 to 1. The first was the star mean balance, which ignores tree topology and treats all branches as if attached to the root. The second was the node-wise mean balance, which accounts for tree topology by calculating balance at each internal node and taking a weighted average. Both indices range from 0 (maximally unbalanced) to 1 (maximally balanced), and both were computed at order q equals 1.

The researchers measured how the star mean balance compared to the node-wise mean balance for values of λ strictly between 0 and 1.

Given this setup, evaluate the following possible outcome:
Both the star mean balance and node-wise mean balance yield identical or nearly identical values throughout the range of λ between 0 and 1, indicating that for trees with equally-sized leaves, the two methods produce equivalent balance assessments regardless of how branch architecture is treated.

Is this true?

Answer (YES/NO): NO